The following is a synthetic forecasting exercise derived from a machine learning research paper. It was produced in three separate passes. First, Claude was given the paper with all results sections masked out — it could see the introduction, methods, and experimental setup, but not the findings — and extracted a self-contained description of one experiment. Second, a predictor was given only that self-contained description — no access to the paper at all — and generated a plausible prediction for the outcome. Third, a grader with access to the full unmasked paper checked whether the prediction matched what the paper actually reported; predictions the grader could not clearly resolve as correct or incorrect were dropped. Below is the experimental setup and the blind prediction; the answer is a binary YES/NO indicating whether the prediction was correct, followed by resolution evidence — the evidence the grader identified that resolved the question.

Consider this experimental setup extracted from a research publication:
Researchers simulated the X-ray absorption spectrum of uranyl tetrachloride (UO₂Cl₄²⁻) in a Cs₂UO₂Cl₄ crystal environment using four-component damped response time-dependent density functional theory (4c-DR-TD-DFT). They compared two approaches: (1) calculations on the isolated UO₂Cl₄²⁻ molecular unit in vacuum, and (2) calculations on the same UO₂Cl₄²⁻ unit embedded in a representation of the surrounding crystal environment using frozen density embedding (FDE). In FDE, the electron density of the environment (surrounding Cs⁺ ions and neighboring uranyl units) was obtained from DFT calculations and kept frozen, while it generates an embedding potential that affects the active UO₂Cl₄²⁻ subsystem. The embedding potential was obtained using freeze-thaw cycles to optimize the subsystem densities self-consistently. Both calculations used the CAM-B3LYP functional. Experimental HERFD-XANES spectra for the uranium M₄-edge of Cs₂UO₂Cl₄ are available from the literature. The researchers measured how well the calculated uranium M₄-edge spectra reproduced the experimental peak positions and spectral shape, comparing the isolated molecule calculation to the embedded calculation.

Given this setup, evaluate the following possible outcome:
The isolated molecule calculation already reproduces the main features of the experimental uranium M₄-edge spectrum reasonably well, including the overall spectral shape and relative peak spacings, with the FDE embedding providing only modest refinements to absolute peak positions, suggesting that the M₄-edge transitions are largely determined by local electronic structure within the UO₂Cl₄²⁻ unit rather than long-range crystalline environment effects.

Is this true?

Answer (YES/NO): NO